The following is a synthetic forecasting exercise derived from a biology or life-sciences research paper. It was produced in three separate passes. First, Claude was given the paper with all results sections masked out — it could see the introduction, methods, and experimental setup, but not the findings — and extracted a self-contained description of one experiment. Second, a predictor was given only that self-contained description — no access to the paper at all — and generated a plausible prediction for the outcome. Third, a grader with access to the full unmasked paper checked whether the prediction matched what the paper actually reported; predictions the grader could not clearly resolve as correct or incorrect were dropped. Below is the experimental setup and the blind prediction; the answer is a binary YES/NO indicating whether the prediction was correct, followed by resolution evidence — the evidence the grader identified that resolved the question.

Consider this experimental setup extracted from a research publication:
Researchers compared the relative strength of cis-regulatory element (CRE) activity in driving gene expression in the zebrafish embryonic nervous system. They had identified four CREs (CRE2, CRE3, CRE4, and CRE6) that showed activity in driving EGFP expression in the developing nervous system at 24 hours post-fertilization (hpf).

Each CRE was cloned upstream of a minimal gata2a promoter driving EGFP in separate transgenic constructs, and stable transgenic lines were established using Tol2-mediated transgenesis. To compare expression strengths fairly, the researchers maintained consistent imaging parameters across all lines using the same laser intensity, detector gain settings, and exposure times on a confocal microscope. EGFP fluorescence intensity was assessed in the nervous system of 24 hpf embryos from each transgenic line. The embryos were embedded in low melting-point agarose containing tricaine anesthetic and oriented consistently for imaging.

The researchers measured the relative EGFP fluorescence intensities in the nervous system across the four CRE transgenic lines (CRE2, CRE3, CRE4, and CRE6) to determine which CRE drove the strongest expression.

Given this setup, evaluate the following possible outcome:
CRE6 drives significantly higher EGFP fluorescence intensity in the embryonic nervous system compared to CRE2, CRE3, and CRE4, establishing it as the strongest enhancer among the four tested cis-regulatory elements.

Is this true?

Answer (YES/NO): NO